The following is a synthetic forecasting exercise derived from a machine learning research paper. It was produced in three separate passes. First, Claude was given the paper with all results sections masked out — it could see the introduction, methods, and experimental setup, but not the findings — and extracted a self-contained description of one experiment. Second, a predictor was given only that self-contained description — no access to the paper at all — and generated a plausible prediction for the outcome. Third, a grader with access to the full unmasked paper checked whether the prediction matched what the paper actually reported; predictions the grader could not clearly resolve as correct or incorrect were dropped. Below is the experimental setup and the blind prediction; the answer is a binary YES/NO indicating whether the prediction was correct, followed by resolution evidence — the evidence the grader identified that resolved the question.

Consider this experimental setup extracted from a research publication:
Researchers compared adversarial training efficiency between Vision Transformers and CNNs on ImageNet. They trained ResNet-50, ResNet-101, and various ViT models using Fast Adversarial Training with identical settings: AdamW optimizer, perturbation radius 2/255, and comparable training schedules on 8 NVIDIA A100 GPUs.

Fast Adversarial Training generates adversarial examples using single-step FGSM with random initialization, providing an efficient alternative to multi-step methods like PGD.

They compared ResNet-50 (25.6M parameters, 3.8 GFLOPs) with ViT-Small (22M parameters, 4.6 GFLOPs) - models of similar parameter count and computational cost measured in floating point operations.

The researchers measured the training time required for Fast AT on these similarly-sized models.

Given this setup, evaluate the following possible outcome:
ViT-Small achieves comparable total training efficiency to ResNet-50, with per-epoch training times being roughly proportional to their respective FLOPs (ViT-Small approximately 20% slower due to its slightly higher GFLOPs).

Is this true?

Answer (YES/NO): NO